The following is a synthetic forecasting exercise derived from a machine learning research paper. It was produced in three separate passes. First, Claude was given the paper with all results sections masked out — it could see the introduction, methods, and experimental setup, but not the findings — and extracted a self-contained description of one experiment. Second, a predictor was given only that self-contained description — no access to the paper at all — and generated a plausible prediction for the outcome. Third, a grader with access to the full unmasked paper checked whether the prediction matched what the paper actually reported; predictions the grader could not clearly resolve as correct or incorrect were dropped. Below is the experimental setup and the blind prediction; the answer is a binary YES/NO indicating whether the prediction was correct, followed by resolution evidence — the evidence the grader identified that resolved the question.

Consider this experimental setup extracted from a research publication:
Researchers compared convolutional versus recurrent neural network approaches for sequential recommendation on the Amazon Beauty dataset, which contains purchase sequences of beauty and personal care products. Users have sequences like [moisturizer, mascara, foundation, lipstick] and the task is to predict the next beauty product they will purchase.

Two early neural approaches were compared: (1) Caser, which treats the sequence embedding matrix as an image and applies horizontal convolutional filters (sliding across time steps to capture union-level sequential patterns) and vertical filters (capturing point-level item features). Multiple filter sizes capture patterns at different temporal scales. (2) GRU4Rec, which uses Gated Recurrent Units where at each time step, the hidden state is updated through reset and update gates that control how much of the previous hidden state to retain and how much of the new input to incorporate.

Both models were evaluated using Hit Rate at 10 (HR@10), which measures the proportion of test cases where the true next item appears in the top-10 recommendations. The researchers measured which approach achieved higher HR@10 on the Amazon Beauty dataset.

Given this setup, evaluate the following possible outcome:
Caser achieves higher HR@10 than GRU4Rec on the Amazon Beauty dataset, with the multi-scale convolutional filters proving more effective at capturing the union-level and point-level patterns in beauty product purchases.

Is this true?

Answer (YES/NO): NO